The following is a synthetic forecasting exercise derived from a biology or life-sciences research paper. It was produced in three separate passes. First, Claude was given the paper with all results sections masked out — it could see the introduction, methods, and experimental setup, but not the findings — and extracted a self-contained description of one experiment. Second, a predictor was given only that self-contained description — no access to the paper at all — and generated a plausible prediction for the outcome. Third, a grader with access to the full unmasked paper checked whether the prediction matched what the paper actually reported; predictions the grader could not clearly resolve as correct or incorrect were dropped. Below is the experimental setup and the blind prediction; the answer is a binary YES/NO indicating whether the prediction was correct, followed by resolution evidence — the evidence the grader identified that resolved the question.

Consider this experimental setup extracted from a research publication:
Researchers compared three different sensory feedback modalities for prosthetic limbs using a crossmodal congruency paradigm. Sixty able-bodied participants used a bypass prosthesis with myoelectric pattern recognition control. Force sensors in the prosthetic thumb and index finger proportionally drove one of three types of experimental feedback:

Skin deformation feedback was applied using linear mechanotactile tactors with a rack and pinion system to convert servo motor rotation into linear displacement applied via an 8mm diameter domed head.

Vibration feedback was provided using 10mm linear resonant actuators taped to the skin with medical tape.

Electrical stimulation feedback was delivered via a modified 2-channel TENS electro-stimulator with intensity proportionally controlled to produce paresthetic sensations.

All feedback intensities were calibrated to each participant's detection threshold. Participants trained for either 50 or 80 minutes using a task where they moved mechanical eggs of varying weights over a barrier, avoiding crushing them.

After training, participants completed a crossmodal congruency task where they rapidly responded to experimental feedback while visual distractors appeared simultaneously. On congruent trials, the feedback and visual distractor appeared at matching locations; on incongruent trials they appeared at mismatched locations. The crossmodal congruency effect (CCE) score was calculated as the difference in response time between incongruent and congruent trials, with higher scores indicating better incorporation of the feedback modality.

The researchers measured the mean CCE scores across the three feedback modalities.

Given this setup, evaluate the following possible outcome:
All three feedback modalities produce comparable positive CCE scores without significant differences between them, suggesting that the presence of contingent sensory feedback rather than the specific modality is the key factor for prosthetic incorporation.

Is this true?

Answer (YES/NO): NO